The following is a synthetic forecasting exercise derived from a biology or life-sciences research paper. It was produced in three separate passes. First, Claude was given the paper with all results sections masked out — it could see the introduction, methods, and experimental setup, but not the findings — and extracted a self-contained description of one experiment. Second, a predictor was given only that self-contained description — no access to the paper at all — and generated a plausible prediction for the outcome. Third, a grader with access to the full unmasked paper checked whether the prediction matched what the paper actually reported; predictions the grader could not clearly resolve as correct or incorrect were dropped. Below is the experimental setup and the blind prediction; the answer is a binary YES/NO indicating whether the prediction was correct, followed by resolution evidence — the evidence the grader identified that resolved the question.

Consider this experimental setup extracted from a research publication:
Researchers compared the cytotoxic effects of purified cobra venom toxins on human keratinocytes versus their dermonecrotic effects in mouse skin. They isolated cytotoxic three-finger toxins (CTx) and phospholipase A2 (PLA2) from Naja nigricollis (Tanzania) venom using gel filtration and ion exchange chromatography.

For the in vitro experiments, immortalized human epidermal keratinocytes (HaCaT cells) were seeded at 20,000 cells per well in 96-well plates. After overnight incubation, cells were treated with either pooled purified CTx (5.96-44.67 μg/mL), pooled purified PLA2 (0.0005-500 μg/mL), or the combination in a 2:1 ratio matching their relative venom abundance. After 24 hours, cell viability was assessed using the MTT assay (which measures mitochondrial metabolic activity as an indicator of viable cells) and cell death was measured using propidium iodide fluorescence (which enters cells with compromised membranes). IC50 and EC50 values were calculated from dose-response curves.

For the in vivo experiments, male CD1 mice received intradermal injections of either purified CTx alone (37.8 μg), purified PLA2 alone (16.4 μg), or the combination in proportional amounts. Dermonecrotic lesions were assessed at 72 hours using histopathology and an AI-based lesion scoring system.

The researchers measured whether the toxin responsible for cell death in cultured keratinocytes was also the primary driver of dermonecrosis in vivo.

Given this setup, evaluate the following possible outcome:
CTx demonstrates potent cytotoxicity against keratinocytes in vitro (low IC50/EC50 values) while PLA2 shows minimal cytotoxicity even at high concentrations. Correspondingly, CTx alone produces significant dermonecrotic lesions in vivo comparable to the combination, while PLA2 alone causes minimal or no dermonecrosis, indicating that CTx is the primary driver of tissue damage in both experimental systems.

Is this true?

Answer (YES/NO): NO